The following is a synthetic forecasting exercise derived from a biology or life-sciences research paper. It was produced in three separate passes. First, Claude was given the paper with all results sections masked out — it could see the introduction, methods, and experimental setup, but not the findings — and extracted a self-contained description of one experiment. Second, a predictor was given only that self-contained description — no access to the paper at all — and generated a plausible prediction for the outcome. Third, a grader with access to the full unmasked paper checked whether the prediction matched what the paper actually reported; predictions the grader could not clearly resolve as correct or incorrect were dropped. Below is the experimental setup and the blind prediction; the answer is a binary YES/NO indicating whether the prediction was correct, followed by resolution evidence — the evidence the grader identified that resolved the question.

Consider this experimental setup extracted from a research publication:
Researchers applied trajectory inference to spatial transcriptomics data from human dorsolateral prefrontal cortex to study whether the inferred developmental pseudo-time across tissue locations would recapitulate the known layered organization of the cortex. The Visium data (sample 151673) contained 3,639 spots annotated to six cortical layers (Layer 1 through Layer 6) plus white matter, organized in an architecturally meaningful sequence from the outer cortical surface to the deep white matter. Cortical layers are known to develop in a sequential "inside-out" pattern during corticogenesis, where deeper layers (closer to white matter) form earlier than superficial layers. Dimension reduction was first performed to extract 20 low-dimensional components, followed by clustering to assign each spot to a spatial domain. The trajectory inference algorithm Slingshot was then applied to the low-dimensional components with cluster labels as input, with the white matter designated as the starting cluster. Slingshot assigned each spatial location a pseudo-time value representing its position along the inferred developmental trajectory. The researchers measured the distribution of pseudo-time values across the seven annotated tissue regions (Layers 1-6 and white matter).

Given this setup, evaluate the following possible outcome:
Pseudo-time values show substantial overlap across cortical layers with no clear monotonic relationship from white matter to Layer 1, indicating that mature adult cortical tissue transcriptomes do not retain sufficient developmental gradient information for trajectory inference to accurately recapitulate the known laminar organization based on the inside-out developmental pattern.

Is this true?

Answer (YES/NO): NO